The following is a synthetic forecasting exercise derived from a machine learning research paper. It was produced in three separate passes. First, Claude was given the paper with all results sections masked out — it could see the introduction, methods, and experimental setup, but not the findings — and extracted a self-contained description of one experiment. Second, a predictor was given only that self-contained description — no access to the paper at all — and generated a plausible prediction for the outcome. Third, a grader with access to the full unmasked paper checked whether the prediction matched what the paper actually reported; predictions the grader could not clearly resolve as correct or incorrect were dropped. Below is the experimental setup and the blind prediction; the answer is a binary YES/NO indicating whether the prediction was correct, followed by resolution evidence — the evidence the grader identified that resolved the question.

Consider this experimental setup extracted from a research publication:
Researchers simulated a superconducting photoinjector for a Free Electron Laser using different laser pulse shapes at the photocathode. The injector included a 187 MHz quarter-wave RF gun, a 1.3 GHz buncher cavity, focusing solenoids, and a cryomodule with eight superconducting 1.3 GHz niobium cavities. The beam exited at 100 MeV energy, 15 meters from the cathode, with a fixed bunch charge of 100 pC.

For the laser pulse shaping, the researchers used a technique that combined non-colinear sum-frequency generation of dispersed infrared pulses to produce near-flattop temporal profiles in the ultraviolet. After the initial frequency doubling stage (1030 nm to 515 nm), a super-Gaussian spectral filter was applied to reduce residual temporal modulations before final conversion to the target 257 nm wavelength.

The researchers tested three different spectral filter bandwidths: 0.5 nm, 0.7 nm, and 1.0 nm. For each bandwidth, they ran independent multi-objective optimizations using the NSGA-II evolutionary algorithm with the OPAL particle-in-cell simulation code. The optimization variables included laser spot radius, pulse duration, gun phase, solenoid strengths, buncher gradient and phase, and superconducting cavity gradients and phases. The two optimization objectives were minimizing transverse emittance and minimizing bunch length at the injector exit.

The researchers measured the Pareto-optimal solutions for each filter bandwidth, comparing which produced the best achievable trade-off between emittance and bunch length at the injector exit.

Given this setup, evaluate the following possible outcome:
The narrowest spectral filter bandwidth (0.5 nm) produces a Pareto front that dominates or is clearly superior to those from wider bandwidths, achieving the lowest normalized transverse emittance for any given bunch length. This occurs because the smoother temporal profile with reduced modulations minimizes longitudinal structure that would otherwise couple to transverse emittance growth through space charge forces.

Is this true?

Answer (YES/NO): YES